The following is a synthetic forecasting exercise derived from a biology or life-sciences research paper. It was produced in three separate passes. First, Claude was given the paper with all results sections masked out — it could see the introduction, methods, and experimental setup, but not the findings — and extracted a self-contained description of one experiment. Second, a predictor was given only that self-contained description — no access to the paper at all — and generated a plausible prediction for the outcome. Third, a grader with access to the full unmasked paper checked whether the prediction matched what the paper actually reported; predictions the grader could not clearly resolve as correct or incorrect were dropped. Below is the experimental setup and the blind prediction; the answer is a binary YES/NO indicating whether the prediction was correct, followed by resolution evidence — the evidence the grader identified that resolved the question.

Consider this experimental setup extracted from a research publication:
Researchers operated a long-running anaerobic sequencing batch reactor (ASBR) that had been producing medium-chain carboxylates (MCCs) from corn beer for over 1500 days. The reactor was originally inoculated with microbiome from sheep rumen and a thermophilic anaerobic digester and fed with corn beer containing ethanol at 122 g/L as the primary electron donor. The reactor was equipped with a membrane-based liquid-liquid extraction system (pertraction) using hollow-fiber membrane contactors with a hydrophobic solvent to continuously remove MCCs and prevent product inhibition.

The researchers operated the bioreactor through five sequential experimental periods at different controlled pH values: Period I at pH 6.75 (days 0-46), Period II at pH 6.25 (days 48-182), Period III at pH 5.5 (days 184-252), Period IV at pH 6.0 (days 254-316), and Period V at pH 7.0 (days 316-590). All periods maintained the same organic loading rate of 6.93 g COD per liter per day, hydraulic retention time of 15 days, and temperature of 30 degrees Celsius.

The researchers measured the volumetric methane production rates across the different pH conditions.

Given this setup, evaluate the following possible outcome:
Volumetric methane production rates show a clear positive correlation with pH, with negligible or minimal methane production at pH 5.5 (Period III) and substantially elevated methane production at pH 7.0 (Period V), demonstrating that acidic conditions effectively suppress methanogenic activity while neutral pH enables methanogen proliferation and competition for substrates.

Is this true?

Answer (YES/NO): NO